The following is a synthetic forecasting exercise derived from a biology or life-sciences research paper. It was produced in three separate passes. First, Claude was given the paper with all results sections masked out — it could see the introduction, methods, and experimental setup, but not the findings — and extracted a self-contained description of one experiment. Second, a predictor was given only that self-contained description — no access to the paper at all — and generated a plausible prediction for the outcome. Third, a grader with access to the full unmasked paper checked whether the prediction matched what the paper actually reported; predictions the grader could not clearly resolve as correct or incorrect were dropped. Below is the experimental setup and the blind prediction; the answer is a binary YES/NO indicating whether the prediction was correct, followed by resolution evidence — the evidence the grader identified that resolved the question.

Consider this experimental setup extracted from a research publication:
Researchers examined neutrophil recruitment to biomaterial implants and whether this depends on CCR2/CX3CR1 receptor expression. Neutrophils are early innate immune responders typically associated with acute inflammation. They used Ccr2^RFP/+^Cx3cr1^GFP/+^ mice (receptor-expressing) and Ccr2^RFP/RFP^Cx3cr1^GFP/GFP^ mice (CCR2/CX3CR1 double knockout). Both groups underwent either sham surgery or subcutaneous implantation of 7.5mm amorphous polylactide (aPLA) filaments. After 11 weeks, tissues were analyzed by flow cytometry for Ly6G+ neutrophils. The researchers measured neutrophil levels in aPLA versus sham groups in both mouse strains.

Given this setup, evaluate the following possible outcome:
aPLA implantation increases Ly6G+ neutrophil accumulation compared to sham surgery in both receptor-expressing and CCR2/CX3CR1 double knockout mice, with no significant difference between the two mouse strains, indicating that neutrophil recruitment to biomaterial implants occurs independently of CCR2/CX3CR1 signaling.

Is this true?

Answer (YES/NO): NO